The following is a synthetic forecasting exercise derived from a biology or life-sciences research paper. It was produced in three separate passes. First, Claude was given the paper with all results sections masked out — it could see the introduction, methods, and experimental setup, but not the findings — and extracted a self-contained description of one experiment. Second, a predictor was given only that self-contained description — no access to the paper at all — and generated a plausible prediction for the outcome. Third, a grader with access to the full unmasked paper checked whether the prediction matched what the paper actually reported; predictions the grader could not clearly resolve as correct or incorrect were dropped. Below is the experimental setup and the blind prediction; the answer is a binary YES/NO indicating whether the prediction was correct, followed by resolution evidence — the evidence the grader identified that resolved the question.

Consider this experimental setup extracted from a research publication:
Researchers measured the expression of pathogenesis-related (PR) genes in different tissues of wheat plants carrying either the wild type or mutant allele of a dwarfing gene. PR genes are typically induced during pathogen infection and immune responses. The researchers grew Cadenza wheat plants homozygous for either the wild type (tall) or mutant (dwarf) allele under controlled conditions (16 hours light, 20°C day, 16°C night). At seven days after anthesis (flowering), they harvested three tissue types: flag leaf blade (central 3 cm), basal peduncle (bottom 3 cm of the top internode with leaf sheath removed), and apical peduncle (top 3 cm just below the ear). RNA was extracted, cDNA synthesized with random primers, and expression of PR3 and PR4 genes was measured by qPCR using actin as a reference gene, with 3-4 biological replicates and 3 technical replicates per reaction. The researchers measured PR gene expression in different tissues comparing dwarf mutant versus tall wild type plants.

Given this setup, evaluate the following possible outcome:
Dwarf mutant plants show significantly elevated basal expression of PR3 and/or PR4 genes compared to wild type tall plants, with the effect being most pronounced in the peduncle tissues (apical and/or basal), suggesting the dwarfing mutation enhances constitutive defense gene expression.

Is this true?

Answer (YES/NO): YES